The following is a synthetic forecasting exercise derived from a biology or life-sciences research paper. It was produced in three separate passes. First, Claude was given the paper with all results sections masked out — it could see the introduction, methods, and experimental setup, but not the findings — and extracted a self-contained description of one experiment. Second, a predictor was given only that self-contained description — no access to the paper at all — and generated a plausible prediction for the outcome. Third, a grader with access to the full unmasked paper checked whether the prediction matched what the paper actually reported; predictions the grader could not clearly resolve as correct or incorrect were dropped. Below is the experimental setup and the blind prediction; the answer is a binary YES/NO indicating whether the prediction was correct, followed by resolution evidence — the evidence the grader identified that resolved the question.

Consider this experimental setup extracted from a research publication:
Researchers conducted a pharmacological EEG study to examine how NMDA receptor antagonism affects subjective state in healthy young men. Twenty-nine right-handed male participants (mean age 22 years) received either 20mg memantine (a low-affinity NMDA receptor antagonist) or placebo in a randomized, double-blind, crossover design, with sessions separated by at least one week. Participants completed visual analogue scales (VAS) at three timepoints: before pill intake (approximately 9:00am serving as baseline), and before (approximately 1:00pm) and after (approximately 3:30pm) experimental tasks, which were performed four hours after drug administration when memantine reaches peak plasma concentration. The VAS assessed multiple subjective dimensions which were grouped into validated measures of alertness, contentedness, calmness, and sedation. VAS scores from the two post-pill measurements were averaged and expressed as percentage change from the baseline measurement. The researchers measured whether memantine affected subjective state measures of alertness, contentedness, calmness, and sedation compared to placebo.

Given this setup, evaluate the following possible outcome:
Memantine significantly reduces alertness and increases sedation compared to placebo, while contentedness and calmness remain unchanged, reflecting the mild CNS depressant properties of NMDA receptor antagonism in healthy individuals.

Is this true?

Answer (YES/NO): NO